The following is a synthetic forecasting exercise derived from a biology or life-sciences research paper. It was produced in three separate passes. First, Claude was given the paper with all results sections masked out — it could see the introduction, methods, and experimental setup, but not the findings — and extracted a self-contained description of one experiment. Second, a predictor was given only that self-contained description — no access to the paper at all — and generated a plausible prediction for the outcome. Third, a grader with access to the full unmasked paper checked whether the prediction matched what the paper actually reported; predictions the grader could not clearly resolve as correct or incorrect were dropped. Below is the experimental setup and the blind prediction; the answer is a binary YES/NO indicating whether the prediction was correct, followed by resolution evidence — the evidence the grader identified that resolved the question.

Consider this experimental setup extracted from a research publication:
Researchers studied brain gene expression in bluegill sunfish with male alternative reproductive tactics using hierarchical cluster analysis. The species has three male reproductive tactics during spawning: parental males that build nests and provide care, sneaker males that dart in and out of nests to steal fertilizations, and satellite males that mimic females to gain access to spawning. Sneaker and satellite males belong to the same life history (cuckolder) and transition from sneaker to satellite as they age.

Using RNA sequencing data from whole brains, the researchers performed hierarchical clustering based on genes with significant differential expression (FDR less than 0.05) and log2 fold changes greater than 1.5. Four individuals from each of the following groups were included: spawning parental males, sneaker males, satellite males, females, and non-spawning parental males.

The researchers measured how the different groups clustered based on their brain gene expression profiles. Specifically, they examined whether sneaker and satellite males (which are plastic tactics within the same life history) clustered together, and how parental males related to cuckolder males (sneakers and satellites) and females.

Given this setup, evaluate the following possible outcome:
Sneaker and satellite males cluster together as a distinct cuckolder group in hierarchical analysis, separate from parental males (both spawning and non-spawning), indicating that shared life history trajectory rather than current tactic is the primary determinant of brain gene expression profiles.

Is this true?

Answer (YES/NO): NO